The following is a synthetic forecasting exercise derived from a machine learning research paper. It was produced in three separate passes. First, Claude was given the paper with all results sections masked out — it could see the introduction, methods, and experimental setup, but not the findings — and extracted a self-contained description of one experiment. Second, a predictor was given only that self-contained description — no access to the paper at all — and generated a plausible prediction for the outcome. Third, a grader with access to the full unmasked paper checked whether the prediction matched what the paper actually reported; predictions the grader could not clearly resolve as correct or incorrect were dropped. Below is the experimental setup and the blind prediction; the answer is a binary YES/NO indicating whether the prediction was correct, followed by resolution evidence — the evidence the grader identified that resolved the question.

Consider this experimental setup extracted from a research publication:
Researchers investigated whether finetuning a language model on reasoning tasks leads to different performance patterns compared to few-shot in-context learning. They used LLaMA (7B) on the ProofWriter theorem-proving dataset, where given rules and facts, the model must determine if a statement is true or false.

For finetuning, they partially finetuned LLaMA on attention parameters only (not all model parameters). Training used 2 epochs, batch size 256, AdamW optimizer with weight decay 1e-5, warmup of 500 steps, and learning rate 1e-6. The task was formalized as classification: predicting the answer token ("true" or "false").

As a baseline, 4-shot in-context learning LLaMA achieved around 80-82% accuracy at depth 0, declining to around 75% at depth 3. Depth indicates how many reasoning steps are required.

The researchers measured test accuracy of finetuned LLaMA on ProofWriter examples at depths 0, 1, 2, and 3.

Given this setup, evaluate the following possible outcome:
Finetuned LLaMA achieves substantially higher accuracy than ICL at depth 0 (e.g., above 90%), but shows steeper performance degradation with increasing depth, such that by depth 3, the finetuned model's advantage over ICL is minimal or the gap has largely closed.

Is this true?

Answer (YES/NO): NO